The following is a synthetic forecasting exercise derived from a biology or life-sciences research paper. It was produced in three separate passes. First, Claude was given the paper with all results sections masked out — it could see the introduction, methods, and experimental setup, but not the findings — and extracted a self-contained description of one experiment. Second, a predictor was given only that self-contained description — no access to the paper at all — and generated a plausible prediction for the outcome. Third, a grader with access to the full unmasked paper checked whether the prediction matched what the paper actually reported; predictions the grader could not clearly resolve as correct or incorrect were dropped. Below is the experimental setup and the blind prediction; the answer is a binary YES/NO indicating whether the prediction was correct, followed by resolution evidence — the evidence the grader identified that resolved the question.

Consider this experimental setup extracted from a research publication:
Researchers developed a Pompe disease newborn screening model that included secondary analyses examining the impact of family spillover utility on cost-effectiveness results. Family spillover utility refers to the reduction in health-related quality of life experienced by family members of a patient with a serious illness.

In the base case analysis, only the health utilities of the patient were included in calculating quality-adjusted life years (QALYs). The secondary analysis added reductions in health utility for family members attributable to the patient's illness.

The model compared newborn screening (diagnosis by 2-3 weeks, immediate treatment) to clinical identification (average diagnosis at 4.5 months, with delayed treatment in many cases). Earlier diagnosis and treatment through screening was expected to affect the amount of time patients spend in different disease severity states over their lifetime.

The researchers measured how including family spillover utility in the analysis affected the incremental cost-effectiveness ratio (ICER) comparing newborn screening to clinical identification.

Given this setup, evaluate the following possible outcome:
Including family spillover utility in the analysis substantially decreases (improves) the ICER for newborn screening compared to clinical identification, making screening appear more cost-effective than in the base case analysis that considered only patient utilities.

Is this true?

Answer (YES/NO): NO